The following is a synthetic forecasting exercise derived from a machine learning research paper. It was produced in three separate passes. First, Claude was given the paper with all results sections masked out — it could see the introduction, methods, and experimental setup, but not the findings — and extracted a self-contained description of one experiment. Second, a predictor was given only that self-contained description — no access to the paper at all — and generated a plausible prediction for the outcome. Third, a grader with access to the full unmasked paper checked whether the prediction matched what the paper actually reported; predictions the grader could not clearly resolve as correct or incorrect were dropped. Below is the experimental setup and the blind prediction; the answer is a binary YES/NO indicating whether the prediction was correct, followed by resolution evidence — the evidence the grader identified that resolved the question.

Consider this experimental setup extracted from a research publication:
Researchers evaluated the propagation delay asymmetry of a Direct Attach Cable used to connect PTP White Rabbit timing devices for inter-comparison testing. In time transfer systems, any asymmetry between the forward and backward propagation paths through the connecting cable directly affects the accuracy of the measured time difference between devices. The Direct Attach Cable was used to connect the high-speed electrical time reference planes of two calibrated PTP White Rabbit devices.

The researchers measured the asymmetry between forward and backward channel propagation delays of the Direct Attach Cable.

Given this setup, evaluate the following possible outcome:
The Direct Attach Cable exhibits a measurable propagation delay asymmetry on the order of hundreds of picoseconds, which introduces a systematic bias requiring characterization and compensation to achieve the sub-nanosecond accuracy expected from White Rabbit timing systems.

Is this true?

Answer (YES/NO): NO